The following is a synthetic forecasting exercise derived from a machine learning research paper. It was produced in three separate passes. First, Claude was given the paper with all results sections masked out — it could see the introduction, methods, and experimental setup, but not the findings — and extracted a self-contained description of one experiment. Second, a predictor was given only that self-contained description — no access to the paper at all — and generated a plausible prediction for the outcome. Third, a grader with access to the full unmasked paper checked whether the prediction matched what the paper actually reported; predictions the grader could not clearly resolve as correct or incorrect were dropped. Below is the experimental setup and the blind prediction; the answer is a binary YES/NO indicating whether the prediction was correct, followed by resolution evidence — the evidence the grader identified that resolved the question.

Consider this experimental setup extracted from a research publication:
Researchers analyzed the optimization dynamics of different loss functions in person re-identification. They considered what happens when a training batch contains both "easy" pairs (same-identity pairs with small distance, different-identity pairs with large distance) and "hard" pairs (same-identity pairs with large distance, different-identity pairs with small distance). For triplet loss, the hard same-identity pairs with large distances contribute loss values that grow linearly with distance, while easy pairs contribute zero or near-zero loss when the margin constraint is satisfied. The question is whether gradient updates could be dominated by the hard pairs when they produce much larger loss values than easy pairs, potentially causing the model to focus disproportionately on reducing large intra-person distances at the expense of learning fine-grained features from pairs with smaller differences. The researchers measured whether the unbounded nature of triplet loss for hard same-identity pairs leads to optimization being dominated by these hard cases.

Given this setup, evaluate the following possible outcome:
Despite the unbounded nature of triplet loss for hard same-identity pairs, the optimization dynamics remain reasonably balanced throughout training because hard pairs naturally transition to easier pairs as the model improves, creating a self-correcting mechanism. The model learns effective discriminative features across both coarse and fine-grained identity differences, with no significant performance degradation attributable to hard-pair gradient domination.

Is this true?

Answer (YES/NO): NO